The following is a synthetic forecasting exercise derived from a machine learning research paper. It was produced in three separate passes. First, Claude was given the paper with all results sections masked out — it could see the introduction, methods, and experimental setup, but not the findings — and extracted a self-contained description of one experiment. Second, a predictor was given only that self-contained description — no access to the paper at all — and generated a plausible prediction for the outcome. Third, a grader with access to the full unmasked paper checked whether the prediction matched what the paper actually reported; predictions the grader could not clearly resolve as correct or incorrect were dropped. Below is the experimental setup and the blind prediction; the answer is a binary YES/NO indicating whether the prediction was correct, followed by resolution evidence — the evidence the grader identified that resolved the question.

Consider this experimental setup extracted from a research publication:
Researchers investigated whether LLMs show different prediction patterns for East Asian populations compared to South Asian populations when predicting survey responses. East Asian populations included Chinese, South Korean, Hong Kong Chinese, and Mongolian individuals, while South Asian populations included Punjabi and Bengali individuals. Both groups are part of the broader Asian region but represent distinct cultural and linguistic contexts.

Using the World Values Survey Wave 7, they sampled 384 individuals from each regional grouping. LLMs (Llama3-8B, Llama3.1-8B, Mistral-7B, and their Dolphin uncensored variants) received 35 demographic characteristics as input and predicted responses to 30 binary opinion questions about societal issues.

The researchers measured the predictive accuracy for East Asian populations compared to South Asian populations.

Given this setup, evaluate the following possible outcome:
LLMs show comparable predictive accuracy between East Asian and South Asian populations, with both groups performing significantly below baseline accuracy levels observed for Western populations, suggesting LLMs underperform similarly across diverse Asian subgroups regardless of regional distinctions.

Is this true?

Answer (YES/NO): NO